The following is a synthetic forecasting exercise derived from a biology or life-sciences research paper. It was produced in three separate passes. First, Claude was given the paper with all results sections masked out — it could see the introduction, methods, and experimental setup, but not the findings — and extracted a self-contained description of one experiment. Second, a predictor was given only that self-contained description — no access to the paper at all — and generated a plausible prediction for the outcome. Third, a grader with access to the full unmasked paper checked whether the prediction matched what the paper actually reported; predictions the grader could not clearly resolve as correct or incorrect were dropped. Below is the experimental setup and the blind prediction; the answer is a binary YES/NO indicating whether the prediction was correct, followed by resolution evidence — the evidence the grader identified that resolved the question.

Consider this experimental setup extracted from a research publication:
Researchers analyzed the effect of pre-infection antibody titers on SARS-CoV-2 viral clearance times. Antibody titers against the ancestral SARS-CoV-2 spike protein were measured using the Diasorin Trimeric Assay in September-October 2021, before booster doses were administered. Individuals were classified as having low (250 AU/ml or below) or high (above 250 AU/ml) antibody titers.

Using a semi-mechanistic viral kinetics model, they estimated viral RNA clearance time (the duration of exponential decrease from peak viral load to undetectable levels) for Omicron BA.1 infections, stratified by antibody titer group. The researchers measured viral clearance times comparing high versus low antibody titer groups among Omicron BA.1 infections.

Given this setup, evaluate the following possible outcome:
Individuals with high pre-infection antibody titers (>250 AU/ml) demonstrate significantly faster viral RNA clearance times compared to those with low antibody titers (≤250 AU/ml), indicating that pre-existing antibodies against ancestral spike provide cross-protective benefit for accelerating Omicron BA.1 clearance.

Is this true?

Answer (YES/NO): YES